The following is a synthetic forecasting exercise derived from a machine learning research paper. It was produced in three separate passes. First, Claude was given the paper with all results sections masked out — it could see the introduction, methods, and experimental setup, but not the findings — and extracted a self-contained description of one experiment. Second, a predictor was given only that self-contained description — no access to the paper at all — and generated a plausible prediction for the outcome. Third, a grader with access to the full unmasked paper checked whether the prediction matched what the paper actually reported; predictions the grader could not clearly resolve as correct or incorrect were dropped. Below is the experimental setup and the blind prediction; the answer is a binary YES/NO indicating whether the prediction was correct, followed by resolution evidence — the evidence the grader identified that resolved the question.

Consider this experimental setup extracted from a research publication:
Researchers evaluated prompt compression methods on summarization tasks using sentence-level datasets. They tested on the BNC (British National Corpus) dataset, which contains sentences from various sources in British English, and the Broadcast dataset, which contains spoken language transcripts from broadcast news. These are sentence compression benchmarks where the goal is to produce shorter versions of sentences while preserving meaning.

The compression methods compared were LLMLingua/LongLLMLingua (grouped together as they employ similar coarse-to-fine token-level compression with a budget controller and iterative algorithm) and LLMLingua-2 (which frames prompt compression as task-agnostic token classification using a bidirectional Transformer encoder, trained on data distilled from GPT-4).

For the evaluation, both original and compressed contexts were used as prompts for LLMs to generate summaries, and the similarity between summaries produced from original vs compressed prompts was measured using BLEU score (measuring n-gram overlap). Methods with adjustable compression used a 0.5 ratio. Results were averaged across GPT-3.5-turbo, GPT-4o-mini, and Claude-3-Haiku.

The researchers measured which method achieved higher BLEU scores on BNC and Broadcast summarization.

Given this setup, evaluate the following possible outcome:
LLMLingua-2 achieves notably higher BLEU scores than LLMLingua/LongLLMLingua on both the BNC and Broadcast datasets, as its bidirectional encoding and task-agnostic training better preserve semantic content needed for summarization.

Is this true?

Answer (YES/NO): NO